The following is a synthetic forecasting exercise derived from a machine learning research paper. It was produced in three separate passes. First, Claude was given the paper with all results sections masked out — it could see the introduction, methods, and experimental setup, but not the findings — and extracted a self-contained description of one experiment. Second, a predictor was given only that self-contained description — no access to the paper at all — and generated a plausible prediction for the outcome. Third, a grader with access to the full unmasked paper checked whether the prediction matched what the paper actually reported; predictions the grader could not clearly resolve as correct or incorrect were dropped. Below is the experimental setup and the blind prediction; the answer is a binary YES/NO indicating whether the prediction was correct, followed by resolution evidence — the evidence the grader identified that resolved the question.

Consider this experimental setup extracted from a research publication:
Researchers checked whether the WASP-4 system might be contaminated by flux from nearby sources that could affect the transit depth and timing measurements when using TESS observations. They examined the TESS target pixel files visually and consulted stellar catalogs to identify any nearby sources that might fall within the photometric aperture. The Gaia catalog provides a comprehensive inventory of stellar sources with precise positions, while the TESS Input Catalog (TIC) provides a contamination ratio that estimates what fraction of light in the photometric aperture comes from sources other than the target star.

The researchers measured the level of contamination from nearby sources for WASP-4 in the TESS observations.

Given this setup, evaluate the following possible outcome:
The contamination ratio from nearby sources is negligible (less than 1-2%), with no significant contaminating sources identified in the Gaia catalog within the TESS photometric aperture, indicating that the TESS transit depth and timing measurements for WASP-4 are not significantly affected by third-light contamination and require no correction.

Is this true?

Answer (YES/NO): YES